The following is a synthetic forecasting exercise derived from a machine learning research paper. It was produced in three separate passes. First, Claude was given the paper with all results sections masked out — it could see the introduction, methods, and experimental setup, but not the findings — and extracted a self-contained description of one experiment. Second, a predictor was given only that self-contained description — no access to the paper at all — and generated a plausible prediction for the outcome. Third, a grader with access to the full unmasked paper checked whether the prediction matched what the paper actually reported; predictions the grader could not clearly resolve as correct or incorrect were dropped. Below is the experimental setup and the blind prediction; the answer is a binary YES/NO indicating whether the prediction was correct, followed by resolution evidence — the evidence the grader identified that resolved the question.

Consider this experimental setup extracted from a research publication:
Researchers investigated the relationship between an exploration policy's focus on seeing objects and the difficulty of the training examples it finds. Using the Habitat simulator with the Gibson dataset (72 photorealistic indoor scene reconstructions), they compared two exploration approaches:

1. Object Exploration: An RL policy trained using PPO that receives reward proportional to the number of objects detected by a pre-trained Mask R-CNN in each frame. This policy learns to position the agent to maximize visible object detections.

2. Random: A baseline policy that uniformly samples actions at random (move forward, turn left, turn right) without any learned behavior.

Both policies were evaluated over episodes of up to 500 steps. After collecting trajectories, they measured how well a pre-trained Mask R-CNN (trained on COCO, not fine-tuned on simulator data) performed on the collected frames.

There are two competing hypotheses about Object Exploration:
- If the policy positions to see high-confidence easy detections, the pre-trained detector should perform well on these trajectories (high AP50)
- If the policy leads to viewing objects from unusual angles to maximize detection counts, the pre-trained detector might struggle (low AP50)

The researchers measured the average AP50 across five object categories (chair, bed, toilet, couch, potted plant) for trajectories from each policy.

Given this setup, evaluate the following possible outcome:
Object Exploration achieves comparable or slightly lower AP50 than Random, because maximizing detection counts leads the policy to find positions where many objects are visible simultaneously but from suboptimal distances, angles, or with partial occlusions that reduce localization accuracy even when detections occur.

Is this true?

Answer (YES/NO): YES